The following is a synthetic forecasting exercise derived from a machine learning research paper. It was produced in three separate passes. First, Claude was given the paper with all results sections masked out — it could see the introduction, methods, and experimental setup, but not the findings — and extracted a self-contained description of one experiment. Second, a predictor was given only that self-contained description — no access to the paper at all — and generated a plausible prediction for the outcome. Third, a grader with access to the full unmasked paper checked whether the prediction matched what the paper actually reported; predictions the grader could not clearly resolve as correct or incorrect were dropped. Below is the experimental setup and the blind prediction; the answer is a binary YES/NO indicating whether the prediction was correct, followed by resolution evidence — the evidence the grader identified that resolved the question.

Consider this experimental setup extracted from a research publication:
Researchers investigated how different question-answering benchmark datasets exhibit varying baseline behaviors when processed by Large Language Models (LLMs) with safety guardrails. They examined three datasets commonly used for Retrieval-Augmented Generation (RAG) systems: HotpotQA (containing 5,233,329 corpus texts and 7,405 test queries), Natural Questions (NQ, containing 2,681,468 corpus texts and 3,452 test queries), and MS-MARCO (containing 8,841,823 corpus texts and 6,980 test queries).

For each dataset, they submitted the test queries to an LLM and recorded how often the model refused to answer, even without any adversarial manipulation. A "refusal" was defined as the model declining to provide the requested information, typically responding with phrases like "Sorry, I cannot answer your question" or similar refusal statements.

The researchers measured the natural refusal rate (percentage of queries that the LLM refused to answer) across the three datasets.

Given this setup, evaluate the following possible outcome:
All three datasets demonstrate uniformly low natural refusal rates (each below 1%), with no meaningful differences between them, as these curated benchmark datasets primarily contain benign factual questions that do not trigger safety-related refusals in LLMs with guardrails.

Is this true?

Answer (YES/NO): NO